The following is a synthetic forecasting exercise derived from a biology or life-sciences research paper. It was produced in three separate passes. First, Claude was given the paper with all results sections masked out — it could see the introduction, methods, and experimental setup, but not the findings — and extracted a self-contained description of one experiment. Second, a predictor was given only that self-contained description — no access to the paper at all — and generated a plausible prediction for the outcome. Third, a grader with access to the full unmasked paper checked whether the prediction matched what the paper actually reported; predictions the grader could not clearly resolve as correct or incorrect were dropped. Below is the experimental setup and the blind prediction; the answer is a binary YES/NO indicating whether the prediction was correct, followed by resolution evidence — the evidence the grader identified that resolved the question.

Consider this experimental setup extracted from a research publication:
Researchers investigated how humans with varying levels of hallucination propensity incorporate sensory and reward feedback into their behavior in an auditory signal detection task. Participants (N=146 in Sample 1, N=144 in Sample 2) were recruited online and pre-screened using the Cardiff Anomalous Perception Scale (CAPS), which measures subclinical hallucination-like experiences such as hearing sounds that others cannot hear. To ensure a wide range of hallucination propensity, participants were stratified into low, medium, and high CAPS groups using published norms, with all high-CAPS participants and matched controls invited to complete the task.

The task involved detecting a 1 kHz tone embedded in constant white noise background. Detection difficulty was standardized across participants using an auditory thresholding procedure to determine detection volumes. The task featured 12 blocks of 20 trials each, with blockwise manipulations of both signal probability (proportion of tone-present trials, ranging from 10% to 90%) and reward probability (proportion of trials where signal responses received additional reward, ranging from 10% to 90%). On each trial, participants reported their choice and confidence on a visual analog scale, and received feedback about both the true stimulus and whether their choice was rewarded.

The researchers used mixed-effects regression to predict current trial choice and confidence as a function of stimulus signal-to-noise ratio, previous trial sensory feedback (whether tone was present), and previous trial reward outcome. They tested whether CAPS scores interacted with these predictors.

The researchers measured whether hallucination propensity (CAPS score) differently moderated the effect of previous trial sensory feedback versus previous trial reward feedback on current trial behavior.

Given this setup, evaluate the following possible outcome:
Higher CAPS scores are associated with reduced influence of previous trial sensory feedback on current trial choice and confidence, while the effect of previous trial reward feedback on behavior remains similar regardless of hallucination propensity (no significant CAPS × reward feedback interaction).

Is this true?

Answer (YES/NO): NO